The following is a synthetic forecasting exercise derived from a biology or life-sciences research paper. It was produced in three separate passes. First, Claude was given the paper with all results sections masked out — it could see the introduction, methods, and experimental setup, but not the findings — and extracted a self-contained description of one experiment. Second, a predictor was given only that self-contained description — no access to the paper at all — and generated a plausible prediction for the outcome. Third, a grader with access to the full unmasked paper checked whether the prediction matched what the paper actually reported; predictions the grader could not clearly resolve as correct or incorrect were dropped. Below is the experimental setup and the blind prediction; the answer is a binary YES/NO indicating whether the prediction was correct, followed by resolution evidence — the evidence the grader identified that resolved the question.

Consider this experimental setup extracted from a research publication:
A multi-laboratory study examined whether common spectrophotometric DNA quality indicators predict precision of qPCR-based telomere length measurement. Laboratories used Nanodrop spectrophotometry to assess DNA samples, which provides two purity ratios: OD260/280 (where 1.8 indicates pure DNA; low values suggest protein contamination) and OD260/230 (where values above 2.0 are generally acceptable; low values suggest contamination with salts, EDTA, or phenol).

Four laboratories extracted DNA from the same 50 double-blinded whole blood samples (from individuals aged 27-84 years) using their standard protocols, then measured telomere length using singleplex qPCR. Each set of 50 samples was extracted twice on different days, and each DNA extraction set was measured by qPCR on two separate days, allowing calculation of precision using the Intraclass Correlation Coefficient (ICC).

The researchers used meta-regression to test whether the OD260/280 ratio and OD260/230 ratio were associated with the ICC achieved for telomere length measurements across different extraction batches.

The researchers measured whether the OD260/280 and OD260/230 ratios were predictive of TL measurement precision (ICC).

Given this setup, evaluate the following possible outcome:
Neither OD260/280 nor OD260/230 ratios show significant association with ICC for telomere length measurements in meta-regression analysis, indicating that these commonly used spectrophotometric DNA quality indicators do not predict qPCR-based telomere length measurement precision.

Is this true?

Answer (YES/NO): NO